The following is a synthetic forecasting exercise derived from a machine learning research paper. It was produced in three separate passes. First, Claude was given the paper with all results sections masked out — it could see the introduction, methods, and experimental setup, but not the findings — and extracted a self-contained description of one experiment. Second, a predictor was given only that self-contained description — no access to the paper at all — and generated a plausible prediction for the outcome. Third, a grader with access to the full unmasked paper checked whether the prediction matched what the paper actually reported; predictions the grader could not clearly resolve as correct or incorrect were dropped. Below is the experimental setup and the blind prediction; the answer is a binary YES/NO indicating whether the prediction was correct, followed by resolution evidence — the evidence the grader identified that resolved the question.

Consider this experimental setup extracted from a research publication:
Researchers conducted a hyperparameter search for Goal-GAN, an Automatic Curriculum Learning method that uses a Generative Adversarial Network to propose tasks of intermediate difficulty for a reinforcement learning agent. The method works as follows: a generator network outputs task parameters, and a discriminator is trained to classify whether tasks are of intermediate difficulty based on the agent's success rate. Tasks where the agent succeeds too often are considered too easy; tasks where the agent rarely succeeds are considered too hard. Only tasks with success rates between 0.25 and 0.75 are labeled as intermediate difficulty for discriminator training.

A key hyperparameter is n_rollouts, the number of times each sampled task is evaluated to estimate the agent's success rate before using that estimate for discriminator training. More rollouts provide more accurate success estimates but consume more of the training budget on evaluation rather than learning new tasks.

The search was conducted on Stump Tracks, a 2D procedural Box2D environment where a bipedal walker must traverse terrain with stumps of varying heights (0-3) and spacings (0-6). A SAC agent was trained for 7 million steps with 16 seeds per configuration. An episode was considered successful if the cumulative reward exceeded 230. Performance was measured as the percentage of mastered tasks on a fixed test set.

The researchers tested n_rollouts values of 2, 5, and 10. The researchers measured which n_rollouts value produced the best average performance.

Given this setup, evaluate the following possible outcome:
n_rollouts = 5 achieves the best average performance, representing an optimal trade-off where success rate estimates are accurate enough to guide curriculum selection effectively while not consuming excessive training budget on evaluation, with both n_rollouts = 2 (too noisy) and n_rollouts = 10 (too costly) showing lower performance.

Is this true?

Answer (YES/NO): NO